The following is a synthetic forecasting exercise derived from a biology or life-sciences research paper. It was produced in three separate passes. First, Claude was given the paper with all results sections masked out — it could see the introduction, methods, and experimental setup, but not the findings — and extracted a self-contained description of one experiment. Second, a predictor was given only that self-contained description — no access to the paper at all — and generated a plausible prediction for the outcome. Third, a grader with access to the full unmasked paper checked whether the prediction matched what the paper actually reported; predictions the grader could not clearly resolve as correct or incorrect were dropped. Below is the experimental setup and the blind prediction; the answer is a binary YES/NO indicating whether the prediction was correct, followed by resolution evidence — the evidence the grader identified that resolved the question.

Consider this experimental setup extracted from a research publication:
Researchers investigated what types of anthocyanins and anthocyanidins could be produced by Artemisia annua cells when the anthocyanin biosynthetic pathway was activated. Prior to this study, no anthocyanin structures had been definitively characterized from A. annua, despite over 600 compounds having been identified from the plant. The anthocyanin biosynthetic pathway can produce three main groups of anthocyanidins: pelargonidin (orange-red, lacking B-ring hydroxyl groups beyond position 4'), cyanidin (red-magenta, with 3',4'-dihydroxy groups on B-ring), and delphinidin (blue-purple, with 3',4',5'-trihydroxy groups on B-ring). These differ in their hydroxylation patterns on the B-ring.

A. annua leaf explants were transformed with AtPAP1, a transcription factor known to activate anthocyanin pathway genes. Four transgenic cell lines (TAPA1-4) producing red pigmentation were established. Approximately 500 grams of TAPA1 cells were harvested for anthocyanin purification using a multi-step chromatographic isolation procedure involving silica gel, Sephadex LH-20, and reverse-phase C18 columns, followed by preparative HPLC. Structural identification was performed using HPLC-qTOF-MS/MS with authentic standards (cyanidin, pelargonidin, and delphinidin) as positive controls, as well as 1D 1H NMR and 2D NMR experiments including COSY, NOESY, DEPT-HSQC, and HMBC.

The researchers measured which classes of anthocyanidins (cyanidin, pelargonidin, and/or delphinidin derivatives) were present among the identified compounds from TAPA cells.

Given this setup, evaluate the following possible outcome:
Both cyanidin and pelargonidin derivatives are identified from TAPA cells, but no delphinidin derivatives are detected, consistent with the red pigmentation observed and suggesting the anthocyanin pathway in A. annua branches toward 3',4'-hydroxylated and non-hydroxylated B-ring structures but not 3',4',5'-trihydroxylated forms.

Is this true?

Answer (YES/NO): YES